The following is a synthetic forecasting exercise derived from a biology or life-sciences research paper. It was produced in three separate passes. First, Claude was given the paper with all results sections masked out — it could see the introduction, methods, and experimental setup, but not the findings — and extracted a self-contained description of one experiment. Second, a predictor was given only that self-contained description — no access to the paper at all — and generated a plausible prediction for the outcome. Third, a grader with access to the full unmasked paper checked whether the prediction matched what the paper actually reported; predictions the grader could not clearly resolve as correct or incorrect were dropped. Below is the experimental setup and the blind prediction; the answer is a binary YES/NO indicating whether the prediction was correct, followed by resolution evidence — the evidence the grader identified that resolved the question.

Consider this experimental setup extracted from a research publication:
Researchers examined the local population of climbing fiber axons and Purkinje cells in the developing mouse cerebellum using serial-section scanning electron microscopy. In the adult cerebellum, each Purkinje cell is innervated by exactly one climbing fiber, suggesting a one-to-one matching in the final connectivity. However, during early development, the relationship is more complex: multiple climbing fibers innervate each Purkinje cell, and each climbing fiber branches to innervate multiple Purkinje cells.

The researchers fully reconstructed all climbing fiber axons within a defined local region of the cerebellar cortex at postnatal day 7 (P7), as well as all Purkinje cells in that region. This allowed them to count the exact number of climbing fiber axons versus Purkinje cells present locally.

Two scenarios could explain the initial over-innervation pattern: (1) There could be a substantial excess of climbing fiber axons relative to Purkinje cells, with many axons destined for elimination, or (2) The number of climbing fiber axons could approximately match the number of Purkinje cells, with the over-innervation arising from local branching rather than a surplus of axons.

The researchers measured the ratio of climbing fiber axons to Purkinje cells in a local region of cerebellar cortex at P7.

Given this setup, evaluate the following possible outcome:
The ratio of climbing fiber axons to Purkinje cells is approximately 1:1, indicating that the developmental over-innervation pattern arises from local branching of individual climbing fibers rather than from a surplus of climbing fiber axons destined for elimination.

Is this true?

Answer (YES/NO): YES